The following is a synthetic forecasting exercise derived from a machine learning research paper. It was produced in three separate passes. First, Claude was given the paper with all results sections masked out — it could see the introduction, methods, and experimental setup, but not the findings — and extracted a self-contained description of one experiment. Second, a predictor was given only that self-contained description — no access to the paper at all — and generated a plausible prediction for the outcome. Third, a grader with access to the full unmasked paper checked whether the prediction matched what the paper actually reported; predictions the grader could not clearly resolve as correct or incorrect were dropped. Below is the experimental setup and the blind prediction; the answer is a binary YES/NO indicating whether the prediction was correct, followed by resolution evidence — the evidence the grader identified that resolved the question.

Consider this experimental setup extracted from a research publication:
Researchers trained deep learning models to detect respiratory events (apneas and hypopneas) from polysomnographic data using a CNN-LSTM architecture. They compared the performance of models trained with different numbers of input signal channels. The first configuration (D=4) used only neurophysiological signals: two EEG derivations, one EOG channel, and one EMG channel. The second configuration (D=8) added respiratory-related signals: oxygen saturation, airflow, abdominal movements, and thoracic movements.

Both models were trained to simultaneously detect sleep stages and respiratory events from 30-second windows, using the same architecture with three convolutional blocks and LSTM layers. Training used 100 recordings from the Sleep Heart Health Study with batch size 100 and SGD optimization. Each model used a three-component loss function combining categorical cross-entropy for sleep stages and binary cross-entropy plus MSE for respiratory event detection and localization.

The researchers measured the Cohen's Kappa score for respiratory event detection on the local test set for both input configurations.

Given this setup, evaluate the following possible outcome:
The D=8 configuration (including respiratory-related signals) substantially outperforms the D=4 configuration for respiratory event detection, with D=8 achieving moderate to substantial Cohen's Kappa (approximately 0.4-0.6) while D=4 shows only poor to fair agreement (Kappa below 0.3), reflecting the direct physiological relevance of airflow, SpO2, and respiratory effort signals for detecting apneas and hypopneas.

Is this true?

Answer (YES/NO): NO